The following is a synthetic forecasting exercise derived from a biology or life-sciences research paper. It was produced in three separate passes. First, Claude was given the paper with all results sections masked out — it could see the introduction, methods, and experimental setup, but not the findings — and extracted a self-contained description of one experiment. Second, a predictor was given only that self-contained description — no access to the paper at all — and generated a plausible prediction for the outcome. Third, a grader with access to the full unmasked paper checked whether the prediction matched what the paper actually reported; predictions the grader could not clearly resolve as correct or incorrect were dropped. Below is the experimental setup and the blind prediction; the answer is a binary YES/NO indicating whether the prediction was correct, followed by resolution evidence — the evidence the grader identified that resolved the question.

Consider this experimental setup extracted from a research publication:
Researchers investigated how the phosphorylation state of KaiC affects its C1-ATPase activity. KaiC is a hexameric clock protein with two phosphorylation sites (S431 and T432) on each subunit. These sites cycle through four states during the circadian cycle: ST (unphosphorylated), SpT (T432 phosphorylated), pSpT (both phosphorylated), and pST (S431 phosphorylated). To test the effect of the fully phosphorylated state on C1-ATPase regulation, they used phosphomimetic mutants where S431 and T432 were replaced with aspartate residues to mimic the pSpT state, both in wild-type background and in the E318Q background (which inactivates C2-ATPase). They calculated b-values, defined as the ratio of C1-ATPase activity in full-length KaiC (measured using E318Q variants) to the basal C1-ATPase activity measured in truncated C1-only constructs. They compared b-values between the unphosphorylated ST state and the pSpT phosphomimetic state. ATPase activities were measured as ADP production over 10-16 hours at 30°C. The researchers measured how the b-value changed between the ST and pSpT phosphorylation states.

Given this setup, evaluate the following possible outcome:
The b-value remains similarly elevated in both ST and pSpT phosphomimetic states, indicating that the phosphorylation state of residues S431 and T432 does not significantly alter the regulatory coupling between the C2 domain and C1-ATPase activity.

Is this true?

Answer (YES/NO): NO